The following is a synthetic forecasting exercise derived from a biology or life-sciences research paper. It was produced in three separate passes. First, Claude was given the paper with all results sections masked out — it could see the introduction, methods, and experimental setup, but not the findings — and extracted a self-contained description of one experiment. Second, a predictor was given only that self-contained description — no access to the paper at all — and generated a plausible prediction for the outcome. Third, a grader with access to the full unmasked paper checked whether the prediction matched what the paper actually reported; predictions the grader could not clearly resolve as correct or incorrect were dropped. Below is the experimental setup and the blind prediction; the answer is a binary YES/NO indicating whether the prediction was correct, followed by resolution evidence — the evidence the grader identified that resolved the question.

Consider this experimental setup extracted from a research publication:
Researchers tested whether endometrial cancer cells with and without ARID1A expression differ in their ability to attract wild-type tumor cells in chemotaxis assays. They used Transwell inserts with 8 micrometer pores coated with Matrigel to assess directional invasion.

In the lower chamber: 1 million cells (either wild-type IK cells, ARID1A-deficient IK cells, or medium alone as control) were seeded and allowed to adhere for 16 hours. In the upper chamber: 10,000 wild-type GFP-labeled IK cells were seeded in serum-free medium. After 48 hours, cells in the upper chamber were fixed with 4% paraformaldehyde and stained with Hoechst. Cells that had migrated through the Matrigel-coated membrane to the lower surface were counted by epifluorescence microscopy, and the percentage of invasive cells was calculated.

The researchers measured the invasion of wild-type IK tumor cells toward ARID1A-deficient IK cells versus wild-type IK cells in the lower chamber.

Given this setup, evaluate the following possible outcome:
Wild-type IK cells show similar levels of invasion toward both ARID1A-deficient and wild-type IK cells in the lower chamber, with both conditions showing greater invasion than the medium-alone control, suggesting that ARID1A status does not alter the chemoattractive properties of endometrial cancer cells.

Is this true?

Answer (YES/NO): NO